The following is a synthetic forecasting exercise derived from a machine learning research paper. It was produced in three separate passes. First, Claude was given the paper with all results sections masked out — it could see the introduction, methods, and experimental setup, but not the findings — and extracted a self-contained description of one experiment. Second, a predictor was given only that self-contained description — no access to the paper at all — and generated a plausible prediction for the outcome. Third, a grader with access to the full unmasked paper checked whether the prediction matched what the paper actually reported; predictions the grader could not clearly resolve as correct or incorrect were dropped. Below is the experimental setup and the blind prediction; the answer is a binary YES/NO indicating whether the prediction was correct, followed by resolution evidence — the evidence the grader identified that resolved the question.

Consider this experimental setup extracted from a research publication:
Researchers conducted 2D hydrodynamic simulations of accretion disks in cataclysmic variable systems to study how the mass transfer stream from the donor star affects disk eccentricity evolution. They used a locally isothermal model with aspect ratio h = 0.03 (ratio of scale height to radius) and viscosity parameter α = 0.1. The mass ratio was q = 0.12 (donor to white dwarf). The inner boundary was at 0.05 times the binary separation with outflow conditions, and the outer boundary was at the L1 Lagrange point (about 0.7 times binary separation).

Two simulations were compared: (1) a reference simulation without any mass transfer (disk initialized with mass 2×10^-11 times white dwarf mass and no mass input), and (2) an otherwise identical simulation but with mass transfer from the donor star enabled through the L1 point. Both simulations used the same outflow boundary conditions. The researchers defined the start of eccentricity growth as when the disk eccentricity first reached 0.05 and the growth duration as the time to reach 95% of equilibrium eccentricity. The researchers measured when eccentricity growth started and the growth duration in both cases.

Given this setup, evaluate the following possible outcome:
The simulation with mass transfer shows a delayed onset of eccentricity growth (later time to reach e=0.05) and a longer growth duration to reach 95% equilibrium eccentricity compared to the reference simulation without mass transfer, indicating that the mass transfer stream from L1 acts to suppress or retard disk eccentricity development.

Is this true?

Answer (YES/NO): NO